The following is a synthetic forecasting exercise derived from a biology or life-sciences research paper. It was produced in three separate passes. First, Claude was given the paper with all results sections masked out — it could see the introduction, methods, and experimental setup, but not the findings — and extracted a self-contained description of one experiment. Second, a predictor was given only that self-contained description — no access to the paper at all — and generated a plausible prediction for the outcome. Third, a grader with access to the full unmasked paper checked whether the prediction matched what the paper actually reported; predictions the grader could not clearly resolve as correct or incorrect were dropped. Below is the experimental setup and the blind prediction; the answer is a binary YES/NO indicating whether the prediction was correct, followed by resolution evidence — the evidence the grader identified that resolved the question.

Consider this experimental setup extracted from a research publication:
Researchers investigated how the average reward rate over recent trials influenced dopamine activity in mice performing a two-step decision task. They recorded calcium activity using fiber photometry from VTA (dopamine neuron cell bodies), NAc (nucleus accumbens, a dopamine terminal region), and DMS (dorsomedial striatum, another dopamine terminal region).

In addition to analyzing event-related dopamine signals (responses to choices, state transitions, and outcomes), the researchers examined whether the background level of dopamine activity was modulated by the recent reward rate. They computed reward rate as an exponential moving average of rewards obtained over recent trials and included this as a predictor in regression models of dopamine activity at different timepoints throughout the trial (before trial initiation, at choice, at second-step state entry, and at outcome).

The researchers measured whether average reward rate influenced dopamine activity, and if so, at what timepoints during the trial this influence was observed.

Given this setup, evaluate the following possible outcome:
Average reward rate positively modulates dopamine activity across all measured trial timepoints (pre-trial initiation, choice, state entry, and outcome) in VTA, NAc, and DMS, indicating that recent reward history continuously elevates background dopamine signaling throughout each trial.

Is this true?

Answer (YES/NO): YES